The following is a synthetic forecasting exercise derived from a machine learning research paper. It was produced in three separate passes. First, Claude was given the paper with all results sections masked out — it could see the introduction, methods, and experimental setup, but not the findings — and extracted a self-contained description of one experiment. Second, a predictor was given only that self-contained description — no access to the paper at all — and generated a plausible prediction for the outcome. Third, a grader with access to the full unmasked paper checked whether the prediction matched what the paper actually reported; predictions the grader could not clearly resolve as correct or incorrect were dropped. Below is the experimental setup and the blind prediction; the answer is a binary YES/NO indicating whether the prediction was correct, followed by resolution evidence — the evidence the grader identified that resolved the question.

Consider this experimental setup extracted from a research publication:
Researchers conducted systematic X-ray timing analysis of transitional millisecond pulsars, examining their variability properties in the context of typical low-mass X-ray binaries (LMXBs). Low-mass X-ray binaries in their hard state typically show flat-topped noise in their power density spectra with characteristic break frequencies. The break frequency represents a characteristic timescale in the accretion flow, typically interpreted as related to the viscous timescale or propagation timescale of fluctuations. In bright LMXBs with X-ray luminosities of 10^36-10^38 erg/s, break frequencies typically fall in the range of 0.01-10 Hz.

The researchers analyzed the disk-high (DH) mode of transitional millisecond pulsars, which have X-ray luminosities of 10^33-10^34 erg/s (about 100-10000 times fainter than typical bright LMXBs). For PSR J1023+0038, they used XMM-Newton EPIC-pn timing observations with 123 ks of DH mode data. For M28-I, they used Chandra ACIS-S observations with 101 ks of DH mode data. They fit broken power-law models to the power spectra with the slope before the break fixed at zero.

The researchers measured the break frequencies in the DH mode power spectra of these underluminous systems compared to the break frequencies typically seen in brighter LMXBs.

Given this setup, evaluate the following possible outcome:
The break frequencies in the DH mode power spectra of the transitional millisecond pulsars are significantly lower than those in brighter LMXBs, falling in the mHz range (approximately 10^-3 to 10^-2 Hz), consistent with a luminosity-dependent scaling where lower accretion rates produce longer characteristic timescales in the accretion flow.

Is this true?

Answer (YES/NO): YES